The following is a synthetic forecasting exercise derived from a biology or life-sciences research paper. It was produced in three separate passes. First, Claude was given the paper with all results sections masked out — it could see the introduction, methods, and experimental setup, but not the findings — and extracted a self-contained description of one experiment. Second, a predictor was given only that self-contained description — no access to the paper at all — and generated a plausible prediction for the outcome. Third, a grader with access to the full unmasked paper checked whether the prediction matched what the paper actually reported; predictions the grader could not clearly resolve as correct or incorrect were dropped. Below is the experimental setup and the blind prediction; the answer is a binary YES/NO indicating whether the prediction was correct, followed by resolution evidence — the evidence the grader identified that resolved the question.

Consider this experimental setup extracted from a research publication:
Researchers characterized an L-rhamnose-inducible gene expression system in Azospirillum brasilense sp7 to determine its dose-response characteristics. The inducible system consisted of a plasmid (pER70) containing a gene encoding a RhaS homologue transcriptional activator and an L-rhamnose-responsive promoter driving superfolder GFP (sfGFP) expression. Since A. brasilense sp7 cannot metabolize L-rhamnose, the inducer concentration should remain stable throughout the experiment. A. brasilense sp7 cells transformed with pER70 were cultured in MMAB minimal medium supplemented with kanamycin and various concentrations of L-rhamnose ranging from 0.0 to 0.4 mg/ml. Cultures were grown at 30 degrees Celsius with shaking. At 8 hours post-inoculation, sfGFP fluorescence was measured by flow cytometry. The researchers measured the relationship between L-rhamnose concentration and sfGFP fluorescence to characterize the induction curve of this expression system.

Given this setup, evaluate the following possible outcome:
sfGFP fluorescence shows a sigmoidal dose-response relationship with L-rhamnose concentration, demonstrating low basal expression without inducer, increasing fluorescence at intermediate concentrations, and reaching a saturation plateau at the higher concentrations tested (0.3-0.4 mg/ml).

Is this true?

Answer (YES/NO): NO